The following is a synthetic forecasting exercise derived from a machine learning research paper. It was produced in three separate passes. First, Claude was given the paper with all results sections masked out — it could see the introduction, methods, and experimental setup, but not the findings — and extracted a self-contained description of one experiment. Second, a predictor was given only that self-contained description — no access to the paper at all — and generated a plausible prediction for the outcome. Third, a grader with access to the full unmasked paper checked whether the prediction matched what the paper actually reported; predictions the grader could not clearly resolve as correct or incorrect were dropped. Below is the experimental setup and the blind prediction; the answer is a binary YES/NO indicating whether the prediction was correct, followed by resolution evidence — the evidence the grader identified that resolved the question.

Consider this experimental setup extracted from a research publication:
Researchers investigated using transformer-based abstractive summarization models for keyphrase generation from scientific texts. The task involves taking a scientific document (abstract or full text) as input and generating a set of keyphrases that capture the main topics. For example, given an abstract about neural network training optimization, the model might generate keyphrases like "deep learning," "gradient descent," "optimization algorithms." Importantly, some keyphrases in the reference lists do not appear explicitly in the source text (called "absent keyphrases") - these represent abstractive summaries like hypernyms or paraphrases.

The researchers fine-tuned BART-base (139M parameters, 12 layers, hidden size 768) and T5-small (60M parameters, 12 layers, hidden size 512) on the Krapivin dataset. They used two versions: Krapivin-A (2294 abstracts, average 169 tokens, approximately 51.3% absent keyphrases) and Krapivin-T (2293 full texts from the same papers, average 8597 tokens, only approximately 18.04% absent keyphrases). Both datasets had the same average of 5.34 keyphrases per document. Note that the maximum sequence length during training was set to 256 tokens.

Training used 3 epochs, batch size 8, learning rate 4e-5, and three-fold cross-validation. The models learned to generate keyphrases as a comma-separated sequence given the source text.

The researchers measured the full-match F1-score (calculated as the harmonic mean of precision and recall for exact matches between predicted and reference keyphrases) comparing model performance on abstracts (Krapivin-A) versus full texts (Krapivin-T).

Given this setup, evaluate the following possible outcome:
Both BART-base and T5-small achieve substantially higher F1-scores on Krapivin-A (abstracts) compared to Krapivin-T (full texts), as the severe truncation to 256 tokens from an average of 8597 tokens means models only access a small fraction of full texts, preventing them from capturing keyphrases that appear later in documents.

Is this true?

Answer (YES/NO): YES